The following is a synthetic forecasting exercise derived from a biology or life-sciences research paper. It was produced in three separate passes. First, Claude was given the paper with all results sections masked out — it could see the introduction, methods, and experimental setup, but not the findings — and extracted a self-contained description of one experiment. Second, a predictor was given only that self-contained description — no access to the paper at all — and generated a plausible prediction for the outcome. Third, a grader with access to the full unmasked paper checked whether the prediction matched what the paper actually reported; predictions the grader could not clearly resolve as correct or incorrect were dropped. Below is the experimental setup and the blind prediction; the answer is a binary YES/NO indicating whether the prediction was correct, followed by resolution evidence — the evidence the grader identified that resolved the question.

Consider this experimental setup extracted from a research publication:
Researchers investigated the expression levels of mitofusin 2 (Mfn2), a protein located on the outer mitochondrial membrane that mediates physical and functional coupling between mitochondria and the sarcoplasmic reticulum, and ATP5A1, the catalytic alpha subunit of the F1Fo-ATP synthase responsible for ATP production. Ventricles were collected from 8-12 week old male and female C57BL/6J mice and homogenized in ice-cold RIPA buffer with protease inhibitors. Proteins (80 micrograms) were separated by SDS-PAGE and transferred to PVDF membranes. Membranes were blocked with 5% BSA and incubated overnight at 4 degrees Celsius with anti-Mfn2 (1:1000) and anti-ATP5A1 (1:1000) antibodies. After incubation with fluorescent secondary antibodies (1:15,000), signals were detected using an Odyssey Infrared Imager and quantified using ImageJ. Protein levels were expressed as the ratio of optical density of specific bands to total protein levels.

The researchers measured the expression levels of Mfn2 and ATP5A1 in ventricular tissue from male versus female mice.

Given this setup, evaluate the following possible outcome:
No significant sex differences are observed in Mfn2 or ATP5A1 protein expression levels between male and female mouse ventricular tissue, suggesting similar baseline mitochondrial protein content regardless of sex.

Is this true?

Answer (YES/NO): YES